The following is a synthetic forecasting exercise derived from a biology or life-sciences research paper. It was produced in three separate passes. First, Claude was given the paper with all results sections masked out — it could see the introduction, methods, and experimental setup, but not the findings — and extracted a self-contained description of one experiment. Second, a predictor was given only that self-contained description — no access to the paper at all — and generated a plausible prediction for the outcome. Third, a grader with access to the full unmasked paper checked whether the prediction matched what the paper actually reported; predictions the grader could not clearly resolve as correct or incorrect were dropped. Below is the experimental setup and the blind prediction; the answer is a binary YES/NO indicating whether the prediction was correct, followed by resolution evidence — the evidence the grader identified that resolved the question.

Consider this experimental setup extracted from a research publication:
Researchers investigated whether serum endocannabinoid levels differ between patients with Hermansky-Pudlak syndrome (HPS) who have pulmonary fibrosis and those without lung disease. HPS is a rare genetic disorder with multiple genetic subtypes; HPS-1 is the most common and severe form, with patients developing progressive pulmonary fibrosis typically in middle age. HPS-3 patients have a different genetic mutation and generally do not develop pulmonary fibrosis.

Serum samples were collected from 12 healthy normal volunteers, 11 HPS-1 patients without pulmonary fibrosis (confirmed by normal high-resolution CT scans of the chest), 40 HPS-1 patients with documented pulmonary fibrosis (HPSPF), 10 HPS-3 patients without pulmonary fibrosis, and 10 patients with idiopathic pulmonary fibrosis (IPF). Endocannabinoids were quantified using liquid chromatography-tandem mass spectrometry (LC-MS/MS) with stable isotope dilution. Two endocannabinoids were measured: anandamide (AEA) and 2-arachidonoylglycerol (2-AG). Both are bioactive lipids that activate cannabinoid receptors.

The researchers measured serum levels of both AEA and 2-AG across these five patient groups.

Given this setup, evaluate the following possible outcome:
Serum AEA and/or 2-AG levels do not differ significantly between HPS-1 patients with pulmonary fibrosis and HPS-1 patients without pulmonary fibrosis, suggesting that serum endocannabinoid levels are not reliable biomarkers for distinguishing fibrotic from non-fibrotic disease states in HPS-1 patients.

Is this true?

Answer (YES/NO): NO